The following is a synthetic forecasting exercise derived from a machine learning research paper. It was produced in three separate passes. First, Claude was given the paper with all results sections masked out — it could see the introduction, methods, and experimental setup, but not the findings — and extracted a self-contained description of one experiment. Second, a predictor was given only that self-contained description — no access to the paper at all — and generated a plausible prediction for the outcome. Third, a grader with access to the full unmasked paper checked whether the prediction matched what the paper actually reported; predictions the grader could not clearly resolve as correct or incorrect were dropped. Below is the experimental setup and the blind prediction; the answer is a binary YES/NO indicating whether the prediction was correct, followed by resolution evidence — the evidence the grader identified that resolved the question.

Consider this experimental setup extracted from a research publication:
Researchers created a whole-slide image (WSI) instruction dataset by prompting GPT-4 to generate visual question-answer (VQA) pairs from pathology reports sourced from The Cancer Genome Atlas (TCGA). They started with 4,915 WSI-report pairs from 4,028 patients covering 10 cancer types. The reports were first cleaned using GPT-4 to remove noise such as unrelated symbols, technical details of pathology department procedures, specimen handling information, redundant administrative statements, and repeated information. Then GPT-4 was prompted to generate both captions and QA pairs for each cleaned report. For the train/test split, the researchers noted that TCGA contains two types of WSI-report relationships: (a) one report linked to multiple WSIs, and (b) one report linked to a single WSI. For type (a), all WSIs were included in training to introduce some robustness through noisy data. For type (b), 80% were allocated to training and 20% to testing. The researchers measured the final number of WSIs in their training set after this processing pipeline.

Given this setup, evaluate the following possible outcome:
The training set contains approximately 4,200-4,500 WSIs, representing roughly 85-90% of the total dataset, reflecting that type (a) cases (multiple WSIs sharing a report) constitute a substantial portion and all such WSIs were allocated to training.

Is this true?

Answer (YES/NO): NO